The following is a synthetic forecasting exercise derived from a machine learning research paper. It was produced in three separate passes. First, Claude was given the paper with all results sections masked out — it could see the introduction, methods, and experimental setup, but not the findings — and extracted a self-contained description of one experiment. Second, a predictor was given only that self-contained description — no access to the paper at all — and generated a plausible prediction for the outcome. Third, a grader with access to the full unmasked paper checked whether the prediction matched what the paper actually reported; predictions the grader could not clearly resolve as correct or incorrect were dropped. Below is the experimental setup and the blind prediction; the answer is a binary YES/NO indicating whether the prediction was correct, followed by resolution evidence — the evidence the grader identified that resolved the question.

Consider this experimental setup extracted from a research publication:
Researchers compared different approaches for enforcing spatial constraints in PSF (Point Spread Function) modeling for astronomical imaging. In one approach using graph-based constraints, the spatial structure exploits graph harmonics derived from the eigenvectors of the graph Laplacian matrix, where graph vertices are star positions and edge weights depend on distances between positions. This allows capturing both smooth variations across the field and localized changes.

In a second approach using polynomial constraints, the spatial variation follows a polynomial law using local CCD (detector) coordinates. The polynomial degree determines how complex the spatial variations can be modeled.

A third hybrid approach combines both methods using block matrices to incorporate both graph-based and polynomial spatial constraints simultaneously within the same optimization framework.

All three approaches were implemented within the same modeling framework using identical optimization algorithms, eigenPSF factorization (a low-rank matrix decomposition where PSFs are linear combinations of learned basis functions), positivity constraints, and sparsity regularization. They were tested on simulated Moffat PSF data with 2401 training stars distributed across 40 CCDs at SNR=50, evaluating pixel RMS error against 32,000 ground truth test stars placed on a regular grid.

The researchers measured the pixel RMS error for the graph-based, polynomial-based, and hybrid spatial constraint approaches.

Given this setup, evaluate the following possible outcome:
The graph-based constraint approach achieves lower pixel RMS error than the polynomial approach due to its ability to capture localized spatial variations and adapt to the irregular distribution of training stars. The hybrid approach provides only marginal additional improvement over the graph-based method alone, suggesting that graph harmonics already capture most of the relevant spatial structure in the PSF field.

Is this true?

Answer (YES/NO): NO